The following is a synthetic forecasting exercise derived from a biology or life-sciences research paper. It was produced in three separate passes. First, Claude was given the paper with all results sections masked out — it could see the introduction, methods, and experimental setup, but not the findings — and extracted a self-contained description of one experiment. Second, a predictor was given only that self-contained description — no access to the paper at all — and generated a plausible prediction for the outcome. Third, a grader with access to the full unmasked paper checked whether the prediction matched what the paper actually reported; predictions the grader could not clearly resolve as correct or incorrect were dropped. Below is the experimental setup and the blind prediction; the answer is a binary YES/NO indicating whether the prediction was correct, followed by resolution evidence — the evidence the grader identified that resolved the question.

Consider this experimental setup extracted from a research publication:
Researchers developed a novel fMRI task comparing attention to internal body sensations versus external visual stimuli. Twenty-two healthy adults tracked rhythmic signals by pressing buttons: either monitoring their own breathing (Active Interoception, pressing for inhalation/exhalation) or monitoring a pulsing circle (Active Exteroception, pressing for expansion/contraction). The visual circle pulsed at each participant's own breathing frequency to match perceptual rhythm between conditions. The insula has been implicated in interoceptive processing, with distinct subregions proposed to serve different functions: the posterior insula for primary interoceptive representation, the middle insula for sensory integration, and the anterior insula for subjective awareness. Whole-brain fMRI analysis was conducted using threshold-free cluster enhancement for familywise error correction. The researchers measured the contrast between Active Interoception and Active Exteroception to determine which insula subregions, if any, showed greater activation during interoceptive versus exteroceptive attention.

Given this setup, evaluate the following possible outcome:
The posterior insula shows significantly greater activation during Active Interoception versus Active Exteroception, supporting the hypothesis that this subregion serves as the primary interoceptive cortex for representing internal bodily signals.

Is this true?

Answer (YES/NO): NO